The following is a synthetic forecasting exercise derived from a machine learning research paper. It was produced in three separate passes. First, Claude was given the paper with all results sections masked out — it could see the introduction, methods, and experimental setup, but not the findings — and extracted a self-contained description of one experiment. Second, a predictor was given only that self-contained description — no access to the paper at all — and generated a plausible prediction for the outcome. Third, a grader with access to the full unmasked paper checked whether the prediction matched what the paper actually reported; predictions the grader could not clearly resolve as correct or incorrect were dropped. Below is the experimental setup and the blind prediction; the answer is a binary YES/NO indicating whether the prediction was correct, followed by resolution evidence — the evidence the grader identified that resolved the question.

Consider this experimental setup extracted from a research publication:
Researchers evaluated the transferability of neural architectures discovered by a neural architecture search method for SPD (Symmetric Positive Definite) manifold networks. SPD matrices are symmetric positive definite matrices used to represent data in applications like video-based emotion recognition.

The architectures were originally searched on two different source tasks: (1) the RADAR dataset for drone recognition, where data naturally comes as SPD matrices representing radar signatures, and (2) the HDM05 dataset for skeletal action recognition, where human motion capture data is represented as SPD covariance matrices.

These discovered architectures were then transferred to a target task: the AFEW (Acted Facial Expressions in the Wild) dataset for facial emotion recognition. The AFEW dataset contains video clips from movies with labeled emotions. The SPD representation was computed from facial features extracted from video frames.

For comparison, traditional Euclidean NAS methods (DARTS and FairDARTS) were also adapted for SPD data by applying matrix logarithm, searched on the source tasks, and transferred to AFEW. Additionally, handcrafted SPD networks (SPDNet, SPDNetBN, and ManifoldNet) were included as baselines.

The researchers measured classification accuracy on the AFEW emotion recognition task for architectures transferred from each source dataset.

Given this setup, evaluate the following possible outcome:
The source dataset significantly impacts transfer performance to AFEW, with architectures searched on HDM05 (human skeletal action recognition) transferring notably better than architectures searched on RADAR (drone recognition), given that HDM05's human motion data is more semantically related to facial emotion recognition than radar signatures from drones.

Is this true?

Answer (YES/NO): NO